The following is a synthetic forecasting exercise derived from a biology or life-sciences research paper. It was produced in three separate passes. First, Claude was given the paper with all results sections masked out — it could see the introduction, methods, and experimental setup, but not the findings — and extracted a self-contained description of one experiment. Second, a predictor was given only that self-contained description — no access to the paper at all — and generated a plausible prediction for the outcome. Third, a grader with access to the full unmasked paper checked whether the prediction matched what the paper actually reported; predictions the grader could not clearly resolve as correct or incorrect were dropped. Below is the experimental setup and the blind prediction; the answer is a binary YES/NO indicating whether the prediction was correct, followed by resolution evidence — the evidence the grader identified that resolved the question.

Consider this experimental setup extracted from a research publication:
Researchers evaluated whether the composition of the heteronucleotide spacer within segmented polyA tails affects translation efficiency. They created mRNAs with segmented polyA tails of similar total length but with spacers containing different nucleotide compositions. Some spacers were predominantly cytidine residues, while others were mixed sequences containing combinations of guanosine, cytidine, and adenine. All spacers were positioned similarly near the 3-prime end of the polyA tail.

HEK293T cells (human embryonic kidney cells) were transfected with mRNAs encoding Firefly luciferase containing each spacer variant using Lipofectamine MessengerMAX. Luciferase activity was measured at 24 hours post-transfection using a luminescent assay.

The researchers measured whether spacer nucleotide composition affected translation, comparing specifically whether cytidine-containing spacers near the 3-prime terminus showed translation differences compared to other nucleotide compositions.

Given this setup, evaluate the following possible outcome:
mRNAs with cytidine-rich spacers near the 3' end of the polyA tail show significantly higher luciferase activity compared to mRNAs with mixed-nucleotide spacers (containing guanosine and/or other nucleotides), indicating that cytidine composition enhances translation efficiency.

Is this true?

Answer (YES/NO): NO